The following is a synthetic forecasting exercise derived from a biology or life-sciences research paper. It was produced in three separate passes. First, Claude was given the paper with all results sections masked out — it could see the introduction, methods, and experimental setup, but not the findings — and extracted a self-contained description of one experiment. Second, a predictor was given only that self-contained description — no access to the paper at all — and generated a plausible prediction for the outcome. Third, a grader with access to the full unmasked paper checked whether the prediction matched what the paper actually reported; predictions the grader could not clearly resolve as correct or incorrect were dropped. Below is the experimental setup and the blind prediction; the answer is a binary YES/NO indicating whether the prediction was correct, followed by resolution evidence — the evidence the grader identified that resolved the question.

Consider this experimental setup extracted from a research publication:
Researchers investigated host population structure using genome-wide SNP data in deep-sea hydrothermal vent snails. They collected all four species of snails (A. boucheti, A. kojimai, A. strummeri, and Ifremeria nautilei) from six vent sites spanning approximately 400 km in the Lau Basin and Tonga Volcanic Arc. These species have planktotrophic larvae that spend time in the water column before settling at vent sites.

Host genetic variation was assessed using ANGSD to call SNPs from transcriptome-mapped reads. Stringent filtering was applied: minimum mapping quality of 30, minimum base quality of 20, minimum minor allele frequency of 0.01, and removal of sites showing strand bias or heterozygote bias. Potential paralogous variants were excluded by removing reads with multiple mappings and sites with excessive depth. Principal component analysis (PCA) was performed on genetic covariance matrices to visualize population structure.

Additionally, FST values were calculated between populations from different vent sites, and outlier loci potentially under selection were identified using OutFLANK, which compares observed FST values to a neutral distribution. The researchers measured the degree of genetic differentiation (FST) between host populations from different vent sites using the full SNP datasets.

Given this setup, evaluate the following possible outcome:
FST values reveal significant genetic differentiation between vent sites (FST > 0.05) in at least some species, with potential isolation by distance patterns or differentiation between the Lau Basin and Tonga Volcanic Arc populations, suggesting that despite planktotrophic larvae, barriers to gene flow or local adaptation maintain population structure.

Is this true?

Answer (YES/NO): NO